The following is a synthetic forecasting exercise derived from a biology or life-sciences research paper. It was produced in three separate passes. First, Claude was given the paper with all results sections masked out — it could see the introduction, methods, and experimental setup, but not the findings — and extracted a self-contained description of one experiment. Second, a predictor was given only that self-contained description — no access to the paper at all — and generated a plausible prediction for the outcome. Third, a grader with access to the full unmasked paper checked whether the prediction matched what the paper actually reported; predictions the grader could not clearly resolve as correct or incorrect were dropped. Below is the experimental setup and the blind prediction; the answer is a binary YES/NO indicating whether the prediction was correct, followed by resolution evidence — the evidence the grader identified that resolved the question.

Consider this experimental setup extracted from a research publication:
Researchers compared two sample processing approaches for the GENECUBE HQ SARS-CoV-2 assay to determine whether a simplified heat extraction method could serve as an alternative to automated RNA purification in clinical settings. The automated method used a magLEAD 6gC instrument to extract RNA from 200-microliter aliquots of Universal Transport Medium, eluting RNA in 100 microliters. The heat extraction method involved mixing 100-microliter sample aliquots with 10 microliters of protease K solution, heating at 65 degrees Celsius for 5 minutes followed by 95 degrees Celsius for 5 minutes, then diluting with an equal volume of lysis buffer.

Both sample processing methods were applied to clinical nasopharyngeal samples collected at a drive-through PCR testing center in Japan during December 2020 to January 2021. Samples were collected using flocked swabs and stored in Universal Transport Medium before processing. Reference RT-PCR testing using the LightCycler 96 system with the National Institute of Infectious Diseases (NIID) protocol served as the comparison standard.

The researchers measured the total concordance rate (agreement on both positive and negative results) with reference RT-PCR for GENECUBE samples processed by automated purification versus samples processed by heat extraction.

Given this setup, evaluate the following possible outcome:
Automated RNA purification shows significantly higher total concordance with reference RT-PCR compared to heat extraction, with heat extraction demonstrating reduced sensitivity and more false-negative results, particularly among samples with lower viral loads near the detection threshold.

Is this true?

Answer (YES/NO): NO